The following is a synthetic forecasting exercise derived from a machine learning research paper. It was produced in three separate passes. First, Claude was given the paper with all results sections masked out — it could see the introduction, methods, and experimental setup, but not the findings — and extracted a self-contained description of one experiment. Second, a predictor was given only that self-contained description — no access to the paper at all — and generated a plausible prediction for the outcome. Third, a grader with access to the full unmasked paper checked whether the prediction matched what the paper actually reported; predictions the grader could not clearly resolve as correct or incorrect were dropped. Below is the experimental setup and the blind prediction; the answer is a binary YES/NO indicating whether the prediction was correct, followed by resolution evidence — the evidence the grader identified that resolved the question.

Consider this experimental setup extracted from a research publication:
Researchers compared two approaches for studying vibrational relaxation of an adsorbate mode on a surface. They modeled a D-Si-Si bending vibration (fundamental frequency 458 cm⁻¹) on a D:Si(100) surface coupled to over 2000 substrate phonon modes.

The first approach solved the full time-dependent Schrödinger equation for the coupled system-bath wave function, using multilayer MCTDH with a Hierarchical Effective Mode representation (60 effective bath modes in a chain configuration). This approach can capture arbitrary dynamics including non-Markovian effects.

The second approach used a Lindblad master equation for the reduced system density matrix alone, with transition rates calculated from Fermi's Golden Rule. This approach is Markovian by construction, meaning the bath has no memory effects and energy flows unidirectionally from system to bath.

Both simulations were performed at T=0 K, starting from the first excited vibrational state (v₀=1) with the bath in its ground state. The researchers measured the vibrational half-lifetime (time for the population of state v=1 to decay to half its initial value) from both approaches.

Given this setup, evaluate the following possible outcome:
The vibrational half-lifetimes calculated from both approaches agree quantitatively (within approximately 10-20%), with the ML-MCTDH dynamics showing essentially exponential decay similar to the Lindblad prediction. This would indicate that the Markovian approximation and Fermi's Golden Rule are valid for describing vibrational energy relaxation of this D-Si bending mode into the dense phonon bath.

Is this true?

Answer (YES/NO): NO